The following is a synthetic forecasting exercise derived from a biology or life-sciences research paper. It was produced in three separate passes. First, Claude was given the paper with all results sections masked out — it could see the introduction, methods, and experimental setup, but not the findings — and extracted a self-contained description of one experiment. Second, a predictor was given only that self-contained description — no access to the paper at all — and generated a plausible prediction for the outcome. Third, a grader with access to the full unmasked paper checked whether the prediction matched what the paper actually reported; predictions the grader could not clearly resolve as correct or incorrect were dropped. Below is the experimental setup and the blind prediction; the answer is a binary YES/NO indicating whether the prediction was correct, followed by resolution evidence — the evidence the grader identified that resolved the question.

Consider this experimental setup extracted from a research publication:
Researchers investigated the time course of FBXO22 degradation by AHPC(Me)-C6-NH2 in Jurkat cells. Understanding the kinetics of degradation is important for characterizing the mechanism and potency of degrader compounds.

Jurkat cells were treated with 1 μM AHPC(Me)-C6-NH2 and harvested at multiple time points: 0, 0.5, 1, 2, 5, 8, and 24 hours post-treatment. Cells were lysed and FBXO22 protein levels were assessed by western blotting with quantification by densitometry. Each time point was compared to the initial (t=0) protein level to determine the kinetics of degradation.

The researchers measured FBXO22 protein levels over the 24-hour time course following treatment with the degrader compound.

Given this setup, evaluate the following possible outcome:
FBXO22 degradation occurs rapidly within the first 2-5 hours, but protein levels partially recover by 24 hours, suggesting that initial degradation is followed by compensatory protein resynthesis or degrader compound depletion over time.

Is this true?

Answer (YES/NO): NO